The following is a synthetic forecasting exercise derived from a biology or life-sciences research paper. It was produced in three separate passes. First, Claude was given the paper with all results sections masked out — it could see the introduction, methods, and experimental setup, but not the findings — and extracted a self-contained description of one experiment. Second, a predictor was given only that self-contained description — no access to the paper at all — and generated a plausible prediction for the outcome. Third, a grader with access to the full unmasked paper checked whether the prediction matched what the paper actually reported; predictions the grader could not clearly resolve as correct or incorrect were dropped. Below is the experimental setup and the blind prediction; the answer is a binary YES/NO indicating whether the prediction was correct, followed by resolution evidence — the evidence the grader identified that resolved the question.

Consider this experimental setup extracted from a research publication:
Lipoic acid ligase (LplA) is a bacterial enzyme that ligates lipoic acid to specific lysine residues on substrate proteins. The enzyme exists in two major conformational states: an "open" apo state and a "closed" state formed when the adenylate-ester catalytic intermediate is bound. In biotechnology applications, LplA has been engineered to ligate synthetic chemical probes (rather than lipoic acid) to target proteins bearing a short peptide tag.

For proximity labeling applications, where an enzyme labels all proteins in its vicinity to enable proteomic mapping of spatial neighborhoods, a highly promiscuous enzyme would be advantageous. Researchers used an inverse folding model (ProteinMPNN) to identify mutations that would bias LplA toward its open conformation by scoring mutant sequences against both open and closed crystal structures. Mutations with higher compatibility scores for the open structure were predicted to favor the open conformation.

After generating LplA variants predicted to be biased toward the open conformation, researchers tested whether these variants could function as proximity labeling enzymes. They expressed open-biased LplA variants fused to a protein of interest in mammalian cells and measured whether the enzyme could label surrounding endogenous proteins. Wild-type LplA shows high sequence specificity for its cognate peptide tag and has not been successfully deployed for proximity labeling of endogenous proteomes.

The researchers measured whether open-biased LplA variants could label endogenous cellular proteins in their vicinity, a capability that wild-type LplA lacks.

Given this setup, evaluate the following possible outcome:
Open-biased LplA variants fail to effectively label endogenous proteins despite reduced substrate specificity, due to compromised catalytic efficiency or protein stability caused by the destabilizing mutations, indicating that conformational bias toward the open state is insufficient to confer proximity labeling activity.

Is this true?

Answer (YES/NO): NO